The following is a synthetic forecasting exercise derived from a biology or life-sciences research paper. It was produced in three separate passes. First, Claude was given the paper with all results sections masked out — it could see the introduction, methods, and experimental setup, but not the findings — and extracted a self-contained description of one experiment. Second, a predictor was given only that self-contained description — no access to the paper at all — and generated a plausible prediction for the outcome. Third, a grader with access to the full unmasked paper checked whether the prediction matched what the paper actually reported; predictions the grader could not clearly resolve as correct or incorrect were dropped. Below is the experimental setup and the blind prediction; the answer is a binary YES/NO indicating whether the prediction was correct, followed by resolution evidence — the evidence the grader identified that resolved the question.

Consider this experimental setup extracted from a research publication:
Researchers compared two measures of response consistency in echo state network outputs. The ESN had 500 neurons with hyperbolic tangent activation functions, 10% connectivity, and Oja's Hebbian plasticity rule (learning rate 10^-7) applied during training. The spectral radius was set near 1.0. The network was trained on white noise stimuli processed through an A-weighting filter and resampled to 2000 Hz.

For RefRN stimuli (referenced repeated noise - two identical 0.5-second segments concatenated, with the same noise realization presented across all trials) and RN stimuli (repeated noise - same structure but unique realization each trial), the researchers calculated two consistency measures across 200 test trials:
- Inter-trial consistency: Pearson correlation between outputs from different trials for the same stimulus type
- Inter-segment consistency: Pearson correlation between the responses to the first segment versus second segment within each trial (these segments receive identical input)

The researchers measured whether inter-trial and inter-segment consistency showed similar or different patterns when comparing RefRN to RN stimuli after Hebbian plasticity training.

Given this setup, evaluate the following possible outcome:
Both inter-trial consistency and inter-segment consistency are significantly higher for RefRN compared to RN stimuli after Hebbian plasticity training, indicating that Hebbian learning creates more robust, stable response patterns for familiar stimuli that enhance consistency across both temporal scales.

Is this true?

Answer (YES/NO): YES